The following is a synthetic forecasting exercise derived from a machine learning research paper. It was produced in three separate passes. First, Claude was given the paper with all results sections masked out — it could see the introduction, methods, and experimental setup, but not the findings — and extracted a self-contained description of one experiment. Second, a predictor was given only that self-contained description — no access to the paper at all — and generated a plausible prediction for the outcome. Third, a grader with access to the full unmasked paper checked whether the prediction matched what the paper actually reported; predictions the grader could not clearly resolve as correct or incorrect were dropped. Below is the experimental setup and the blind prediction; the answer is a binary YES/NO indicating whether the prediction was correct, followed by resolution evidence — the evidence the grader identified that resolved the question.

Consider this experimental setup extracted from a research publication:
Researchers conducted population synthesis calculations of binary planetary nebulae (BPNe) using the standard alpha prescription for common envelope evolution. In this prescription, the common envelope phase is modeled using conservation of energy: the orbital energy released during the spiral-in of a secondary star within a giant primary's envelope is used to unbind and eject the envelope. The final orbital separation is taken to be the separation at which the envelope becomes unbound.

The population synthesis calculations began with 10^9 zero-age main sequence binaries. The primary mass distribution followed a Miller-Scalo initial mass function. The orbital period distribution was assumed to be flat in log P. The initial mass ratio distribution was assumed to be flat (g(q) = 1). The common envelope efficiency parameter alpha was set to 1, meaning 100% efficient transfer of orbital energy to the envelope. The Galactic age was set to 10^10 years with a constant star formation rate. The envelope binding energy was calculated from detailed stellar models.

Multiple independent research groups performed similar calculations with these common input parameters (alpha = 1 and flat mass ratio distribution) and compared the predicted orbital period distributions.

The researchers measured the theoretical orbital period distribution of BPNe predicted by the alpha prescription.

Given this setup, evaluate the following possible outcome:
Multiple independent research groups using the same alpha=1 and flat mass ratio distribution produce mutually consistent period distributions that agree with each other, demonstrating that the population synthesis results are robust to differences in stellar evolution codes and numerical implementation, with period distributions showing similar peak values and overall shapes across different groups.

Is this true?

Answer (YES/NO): YES